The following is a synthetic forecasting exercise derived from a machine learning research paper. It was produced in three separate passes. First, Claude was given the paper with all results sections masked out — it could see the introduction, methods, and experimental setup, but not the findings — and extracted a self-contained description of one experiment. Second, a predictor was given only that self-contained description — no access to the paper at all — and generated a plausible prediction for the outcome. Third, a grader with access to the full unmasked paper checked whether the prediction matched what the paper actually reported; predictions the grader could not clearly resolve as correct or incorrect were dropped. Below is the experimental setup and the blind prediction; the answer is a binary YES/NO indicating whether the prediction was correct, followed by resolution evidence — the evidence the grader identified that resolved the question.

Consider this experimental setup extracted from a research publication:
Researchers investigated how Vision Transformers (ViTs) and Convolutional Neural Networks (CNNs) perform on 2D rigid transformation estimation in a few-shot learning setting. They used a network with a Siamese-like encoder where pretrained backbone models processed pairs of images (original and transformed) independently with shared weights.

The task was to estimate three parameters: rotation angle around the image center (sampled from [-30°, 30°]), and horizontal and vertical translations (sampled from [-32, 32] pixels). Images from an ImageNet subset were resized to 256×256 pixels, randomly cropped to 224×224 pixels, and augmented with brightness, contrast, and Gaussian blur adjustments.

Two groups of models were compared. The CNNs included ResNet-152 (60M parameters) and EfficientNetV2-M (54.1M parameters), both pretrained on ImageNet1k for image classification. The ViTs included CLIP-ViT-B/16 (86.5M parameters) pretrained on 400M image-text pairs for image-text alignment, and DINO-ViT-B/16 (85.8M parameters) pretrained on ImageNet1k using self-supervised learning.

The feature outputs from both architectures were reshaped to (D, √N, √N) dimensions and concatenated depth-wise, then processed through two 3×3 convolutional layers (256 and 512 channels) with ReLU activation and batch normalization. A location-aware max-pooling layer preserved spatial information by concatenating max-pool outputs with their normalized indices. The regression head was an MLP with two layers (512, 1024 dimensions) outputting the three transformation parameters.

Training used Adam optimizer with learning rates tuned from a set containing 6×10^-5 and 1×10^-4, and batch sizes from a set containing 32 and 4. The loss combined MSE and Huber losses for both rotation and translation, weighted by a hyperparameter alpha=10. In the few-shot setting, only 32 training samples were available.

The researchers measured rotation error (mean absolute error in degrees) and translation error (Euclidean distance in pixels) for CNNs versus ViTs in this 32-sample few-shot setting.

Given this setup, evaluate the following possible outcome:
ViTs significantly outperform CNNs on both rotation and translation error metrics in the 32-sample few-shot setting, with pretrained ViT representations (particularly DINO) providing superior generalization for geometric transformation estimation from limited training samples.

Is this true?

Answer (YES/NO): NO